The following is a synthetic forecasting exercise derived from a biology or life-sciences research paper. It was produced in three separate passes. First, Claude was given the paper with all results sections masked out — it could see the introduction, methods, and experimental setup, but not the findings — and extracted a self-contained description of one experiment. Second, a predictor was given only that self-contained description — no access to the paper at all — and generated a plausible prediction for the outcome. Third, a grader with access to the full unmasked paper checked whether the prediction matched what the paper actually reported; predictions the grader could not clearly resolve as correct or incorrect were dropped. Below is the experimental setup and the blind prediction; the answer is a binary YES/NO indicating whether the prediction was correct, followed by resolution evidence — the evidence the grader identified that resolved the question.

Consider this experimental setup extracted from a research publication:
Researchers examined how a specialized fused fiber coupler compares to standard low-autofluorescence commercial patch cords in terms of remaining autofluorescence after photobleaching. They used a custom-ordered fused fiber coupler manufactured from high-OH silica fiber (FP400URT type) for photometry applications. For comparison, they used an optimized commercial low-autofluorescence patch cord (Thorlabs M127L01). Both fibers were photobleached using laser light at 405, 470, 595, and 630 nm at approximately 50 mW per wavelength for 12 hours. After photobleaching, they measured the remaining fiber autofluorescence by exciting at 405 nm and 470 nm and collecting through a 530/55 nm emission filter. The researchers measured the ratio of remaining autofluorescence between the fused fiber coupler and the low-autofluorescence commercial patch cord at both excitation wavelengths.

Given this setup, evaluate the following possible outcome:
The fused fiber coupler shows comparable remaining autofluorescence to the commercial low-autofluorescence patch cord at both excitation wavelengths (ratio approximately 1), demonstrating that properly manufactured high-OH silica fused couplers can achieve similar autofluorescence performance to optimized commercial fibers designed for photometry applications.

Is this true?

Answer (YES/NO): NO